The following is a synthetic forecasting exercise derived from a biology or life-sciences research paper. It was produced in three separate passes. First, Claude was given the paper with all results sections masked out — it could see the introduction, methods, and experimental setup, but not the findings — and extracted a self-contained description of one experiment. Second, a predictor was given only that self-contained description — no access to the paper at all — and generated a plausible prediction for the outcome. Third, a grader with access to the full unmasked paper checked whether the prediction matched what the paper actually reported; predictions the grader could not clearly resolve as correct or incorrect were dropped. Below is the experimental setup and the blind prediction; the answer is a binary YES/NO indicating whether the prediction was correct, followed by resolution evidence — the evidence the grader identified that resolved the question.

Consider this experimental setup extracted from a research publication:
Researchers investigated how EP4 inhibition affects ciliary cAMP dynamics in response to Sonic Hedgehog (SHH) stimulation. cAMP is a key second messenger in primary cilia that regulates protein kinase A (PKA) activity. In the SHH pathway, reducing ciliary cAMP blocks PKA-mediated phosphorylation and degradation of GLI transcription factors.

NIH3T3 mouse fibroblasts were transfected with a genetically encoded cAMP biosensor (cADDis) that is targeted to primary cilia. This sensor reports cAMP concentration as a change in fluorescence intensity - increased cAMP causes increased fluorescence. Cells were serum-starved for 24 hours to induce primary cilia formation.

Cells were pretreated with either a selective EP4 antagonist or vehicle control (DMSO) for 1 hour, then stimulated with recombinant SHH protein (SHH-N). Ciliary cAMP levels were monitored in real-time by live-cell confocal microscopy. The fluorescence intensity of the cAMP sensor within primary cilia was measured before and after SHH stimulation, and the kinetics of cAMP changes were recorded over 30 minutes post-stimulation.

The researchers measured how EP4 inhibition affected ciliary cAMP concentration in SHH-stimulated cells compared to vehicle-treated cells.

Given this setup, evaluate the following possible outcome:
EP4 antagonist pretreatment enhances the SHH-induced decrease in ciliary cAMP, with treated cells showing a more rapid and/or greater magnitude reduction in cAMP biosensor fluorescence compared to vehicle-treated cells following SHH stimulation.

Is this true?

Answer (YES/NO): NO